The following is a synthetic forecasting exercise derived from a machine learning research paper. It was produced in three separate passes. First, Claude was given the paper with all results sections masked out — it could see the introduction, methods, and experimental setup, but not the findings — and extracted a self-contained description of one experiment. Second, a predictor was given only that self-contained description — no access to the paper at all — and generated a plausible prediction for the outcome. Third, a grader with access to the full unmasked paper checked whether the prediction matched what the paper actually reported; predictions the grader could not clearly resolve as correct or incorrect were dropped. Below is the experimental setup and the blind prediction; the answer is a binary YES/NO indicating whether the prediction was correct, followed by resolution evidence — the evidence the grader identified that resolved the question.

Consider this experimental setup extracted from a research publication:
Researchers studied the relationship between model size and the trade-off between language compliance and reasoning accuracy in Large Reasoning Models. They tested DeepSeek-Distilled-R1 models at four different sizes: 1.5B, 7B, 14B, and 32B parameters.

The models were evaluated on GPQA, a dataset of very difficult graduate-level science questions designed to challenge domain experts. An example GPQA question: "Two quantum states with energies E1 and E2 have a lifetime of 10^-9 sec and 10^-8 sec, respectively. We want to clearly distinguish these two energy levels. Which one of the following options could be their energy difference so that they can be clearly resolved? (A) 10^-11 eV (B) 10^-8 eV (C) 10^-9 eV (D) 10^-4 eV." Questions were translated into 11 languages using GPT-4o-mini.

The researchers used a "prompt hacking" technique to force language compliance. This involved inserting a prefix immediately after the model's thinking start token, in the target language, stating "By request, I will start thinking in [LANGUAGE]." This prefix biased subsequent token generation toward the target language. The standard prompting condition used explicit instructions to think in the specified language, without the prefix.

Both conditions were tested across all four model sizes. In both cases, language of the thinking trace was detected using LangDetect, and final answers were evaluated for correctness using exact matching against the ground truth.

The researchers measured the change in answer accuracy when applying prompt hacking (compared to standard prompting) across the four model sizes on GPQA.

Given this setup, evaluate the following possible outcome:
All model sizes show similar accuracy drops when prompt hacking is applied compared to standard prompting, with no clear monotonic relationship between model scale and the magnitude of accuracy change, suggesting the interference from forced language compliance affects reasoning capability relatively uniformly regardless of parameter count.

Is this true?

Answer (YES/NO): NO